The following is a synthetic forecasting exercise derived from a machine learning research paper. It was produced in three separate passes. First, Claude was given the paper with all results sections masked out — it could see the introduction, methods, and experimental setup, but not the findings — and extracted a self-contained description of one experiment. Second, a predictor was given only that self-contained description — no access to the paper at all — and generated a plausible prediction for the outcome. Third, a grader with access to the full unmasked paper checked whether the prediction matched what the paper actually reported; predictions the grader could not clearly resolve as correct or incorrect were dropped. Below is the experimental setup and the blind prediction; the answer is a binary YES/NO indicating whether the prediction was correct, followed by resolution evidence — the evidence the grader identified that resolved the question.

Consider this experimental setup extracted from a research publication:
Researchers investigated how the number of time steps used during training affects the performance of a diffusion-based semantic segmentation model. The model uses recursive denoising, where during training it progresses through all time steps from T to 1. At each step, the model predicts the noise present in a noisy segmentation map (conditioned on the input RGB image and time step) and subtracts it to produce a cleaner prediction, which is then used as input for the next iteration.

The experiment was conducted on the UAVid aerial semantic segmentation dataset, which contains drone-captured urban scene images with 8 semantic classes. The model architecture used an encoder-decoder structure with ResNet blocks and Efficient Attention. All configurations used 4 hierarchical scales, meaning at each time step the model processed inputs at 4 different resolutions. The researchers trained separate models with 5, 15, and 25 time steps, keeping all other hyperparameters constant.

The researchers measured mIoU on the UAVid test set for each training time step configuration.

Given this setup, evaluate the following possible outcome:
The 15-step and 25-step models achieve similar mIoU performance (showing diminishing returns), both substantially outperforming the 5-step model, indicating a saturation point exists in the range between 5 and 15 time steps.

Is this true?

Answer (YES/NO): NO